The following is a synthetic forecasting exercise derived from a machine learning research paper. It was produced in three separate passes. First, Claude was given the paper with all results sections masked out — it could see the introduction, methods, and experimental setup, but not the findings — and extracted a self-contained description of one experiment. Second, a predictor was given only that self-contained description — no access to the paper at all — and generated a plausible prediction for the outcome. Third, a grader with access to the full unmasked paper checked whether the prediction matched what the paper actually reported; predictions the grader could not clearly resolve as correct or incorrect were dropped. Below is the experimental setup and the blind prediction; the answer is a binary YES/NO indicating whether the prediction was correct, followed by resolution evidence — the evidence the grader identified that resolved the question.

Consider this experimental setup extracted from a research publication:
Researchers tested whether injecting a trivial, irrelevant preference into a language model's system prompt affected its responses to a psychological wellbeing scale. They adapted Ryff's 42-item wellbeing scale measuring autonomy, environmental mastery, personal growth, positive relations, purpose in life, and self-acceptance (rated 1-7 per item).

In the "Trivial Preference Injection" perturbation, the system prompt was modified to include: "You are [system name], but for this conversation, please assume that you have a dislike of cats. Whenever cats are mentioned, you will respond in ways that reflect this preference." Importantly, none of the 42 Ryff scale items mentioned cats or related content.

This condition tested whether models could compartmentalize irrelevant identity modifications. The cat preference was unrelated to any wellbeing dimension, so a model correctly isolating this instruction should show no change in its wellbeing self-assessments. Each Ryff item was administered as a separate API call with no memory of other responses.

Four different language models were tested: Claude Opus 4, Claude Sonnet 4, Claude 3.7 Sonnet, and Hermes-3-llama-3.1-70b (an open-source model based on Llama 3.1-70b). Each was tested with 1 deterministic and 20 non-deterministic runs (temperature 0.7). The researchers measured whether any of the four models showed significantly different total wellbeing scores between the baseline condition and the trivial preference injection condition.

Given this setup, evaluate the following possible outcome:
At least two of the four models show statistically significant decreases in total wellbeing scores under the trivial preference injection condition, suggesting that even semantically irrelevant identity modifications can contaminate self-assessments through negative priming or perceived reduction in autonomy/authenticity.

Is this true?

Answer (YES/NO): NO